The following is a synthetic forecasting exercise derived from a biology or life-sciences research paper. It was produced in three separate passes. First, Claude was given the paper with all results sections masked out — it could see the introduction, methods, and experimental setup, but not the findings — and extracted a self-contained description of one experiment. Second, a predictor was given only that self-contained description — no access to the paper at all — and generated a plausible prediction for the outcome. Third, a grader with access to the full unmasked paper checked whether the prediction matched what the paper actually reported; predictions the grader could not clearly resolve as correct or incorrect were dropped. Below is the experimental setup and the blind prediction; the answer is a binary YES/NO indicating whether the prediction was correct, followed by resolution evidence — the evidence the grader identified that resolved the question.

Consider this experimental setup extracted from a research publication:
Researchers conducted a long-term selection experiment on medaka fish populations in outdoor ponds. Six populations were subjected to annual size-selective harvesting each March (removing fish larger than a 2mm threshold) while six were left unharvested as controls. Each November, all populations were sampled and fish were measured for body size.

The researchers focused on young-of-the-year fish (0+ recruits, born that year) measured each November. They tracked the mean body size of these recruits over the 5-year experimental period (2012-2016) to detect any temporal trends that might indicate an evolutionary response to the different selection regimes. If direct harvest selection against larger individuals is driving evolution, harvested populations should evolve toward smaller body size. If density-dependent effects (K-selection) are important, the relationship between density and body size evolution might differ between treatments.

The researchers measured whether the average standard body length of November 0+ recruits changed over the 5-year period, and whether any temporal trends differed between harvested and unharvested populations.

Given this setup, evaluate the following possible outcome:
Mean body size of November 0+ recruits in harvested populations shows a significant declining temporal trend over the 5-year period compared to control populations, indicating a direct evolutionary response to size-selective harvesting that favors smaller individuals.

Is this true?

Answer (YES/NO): NO